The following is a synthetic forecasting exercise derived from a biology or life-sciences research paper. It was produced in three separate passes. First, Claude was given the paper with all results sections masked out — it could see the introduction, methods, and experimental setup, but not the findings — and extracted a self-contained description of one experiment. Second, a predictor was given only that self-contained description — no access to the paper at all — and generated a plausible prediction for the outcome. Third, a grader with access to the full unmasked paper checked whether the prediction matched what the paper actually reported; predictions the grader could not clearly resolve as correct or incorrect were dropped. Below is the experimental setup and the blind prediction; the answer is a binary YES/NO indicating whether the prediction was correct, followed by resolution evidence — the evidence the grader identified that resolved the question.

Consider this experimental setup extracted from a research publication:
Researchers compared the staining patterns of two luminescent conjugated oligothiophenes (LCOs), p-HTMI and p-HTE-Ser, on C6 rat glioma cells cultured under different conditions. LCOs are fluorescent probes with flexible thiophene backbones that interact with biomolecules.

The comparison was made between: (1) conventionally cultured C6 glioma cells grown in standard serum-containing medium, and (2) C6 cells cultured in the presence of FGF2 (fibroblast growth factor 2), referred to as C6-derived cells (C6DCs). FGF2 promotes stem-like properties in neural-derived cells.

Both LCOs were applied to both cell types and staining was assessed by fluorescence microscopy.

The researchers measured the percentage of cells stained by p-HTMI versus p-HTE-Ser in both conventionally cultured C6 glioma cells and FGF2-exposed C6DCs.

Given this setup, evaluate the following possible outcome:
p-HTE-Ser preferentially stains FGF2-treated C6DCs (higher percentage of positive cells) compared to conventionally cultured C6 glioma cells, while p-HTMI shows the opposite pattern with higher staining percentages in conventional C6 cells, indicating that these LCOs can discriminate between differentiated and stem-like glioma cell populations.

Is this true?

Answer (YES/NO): NO